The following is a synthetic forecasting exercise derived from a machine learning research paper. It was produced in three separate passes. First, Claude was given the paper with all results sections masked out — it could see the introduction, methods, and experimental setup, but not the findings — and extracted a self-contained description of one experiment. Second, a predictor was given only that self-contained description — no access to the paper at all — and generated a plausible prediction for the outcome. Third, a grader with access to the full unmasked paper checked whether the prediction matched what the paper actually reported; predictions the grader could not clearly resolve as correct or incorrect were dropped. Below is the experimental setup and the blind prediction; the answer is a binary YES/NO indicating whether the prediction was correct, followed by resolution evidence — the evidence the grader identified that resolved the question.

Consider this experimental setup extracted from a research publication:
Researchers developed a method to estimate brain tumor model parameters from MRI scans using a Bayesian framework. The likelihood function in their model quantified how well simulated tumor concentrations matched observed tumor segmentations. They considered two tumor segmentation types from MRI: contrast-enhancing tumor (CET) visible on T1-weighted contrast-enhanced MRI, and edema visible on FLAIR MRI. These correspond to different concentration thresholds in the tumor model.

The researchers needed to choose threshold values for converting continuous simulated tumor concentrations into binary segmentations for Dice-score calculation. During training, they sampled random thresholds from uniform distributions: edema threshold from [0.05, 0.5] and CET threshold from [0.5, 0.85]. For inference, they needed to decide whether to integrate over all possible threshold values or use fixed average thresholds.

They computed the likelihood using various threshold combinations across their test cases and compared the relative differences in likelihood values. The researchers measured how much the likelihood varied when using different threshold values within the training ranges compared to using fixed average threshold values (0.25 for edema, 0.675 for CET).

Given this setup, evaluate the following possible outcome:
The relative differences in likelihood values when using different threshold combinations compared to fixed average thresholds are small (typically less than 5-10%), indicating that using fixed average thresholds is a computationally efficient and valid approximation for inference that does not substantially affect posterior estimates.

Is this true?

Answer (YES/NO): YES